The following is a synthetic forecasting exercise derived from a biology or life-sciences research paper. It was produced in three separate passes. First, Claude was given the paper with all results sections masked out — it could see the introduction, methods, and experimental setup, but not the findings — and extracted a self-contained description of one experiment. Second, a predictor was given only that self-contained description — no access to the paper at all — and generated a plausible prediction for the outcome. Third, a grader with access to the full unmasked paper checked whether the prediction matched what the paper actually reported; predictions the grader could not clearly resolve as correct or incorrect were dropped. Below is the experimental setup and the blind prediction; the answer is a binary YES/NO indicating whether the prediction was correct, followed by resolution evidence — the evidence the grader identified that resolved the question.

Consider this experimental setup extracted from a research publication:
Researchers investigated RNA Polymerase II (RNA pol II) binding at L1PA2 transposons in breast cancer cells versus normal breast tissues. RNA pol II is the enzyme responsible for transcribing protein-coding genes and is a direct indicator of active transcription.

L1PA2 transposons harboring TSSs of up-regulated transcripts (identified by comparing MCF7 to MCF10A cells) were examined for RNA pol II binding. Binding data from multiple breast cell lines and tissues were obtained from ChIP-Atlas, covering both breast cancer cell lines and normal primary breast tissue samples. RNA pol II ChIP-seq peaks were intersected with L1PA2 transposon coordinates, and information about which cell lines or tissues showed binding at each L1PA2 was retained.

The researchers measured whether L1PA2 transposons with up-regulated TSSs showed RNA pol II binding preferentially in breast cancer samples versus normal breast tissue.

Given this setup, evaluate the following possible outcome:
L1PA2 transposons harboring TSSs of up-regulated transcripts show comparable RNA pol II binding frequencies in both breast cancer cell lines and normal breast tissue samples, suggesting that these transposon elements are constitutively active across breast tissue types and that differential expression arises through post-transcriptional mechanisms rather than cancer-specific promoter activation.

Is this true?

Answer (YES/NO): NO